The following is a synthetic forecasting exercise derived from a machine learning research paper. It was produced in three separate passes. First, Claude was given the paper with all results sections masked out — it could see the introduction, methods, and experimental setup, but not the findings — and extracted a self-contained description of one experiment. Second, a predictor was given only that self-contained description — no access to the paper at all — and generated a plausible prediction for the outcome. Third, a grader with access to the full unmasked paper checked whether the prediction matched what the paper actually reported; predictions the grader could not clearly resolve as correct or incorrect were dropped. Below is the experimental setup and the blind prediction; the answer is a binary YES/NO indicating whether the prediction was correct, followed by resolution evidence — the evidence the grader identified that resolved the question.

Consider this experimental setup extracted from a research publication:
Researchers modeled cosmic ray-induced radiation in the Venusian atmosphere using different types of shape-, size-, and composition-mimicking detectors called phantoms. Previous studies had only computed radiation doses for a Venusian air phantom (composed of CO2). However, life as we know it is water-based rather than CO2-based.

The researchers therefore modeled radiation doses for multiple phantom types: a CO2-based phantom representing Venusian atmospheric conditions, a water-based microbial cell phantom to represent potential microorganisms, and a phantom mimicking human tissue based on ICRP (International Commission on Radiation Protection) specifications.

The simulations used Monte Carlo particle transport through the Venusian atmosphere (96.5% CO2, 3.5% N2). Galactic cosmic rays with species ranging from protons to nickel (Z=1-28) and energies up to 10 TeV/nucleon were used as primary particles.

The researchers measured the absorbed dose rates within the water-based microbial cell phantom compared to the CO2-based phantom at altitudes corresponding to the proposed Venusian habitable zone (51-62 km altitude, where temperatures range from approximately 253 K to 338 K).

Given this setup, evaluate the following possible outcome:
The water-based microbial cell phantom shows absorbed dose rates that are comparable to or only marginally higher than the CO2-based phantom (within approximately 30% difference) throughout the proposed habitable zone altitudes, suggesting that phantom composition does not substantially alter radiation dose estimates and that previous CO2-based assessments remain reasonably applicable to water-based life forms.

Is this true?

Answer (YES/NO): NO